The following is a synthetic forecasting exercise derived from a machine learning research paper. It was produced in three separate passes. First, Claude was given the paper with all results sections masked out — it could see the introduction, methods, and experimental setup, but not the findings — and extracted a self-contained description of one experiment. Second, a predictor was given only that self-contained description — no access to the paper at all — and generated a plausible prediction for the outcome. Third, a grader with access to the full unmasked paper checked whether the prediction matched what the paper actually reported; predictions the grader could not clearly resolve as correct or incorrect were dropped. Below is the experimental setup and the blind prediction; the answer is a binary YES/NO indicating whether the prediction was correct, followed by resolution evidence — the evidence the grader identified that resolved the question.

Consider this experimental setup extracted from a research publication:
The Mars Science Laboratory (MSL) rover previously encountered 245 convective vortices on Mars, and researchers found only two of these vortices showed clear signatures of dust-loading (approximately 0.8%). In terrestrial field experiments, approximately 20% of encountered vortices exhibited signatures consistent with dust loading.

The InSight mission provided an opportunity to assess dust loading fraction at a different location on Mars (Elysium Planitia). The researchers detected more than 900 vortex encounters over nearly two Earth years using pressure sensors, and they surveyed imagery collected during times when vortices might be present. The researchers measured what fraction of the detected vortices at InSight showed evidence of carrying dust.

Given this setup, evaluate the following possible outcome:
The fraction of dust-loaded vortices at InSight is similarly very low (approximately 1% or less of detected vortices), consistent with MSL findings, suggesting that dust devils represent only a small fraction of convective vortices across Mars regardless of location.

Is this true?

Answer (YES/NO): NO